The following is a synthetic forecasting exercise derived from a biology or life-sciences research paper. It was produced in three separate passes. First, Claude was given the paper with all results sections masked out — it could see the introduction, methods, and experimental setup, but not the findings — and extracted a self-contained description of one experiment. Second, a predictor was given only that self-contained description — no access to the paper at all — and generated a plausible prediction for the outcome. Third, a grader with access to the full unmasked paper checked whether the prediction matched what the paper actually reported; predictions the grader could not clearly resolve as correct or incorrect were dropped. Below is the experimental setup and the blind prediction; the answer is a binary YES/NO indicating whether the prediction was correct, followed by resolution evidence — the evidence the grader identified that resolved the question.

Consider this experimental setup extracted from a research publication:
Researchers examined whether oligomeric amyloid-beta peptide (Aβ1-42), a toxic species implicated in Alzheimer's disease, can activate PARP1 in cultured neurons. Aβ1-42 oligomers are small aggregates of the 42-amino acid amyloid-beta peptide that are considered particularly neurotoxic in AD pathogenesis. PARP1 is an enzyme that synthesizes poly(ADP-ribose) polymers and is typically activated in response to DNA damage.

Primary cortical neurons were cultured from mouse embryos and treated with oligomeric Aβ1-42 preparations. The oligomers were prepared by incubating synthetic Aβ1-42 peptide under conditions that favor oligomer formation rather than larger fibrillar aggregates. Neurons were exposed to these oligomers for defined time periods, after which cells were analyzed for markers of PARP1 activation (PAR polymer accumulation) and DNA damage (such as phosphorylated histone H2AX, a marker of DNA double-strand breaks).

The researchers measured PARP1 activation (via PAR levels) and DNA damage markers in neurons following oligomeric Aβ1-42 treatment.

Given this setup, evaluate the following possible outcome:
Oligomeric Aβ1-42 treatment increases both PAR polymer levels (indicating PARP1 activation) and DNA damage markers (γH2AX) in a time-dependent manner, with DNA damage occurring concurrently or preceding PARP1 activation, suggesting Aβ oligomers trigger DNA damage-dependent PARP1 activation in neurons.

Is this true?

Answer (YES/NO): YES